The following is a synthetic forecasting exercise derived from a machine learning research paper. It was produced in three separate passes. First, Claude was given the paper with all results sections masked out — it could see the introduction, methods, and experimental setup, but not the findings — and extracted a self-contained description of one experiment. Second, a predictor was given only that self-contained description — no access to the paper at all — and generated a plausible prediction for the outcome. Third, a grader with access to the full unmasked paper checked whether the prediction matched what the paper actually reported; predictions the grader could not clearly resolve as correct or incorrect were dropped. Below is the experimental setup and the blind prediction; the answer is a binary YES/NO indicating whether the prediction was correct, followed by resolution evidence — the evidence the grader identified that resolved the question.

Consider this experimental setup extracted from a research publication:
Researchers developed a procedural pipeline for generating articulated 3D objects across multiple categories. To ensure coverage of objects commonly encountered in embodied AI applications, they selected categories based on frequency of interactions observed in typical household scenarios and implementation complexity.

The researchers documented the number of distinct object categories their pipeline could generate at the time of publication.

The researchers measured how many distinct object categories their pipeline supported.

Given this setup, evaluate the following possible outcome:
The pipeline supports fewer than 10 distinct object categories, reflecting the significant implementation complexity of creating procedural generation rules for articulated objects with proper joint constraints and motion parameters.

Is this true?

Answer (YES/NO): NO